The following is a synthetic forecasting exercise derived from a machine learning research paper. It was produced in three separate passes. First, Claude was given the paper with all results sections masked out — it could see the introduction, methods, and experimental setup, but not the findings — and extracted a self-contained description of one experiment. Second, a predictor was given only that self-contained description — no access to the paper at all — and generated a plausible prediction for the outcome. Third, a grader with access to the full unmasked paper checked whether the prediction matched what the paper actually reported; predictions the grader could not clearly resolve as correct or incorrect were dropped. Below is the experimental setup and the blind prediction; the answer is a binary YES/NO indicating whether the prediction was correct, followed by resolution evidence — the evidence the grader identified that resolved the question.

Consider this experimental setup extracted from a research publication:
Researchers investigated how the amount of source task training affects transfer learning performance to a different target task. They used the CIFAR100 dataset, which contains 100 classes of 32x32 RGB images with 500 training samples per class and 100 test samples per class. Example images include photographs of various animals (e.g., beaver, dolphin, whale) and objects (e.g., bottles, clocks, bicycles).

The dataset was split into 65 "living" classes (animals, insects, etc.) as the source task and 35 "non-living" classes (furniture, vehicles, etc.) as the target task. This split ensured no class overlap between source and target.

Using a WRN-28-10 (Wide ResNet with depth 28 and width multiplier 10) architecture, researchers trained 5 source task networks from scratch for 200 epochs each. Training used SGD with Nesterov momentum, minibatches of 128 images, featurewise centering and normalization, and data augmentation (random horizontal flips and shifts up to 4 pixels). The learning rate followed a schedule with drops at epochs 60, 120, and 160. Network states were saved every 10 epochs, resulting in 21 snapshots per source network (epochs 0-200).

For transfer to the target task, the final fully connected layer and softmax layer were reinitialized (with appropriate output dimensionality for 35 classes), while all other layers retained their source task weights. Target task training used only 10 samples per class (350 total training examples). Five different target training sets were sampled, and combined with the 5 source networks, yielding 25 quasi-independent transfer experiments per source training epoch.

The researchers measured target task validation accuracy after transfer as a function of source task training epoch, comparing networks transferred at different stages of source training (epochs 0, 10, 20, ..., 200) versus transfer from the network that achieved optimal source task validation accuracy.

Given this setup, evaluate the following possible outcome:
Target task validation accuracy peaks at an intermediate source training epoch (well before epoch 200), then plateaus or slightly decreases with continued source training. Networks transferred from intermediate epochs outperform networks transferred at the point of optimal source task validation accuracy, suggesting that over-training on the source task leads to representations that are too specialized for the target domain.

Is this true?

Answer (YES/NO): NO